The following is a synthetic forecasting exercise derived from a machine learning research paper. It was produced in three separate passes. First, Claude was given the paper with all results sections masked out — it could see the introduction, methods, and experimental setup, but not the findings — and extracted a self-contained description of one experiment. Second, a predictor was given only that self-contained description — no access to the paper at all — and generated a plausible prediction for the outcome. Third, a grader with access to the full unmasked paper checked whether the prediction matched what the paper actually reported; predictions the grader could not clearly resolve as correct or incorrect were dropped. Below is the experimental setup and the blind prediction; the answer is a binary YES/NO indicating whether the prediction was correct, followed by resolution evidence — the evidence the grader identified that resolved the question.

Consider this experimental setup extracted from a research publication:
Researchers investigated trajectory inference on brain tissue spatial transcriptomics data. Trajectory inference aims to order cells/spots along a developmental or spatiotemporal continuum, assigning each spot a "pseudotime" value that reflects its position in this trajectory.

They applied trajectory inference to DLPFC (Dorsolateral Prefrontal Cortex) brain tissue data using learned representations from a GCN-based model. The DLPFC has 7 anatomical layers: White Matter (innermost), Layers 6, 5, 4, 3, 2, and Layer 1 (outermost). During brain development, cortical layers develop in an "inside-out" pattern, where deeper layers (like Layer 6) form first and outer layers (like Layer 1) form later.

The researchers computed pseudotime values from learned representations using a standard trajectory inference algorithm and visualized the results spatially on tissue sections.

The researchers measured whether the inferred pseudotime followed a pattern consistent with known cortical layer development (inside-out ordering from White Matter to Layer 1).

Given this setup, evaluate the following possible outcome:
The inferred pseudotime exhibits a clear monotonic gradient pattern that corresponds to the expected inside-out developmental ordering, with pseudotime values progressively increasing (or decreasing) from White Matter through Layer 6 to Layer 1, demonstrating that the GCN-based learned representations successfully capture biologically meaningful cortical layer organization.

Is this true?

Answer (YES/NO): YES